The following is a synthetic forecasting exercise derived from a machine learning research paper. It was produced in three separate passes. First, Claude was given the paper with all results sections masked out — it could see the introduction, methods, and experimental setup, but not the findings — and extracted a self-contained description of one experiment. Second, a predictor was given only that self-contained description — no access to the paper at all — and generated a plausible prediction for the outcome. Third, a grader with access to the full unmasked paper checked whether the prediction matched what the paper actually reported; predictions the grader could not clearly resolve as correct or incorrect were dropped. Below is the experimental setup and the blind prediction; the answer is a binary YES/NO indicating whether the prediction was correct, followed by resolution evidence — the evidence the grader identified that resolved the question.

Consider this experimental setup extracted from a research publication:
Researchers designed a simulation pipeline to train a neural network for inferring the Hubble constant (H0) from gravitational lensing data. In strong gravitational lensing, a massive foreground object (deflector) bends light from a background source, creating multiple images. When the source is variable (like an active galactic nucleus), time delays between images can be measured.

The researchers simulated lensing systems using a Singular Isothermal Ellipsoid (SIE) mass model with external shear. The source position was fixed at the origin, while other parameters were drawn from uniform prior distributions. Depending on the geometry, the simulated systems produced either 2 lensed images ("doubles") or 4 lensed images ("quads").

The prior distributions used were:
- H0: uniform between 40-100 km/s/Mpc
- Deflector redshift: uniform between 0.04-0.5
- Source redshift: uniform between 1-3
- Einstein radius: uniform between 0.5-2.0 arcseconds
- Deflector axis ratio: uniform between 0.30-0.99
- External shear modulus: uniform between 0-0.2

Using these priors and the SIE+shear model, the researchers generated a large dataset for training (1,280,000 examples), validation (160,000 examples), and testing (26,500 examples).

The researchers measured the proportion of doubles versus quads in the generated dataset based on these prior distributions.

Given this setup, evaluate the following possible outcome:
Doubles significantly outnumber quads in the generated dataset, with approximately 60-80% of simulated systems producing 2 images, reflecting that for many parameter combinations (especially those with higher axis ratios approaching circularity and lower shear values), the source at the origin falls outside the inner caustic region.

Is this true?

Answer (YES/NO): NO